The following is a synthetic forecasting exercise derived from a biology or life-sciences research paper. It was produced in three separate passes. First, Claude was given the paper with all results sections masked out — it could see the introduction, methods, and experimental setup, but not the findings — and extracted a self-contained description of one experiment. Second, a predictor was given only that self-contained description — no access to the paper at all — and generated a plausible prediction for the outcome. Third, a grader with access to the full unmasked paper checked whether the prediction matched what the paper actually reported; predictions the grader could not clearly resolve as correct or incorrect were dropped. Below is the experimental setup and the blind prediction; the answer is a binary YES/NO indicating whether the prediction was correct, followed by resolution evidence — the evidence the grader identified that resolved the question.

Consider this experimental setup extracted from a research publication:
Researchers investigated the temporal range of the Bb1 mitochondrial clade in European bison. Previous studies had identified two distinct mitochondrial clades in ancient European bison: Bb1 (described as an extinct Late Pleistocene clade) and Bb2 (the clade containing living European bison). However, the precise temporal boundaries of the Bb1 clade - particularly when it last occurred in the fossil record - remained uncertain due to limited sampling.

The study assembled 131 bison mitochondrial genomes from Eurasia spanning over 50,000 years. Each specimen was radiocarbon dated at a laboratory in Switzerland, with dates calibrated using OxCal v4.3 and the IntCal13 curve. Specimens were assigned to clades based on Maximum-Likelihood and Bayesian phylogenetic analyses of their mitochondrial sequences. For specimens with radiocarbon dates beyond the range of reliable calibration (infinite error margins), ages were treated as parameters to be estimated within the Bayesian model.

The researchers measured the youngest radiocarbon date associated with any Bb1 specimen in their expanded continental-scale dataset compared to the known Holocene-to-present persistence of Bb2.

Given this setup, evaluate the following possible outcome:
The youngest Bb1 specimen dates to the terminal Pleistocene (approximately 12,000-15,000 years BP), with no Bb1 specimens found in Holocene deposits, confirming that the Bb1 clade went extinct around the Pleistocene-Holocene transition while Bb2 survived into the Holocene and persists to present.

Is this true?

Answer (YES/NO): NO